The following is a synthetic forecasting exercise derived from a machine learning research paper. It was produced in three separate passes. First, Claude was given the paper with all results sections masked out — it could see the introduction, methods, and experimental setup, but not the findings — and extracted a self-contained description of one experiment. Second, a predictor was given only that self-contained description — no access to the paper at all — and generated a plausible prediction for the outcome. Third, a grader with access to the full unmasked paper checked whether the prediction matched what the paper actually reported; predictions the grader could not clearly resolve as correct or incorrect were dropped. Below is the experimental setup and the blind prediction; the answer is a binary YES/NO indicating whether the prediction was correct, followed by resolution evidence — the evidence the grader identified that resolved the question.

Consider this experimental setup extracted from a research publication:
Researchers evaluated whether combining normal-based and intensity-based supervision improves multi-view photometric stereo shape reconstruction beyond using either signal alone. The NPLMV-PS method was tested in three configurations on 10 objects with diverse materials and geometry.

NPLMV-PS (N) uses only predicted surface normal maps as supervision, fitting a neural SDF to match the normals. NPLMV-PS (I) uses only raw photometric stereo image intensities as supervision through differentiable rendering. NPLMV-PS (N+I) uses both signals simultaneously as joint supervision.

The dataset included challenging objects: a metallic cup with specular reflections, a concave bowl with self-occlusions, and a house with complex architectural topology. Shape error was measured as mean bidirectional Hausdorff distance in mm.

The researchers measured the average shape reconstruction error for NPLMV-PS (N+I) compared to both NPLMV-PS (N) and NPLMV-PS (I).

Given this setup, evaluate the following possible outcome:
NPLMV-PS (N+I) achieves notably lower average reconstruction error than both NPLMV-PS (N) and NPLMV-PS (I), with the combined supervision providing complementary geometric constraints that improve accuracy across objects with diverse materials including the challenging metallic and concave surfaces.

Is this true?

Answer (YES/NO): YES